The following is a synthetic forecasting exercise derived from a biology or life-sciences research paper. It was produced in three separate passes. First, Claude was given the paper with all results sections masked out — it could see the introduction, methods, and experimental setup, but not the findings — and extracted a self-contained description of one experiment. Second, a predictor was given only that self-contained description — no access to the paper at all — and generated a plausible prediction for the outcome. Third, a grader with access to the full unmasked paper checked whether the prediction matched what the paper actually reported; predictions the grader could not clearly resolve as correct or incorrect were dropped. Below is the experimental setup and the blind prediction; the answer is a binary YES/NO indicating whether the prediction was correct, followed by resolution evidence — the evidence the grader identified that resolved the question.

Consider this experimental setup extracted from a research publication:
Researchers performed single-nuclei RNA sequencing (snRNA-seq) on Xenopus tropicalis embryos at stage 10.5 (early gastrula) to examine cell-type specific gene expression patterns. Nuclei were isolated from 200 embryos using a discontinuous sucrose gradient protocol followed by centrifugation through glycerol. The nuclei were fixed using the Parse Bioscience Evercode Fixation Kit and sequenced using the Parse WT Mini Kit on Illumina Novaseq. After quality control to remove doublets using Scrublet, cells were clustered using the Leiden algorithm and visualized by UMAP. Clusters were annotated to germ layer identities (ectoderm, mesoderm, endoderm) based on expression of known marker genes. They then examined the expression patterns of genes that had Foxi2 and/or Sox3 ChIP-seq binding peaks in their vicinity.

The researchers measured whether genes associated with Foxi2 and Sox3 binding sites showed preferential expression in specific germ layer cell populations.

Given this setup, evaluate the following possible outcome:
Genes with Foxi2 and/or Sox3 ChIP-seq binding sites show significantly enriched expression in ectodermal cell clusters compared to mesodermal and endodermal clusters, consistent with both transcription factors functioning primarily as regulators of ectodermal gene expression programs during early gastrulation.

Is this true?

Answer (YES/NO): YES